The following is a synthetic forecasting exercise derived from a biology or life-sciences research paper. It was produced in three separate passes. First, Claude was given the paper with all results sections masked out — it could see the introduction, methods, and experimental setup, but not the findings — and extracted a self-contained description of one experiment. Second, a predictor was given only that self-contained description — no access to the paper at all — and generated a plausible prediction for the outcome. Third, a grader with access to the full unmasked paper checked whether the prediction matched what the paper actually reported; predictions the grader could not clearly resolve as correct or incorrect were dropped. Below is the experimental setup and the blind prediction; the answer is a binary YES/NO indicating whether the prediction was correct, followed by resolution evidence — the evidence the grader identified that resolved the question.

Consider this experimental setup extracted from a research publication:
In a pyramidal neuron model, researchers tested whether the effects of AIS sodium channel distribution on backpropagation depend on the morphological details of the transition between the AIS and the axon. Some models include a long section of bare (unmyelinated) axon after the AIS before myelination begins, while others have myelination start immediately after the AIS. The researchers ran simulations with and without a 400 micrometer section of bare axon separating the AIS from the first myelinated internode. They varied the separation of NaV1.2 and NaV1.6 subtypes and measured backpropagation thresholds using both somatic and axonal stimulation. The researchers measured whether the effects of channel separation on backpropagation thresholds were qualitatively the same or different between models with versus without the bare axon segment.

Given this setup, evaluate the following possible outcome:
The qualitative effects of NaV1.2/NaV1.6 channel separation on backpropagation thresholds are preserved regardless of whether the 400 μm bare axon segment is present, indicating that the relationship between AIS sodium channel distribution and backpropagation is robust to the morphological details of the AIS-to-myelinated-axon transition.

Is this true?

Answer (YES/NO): YES